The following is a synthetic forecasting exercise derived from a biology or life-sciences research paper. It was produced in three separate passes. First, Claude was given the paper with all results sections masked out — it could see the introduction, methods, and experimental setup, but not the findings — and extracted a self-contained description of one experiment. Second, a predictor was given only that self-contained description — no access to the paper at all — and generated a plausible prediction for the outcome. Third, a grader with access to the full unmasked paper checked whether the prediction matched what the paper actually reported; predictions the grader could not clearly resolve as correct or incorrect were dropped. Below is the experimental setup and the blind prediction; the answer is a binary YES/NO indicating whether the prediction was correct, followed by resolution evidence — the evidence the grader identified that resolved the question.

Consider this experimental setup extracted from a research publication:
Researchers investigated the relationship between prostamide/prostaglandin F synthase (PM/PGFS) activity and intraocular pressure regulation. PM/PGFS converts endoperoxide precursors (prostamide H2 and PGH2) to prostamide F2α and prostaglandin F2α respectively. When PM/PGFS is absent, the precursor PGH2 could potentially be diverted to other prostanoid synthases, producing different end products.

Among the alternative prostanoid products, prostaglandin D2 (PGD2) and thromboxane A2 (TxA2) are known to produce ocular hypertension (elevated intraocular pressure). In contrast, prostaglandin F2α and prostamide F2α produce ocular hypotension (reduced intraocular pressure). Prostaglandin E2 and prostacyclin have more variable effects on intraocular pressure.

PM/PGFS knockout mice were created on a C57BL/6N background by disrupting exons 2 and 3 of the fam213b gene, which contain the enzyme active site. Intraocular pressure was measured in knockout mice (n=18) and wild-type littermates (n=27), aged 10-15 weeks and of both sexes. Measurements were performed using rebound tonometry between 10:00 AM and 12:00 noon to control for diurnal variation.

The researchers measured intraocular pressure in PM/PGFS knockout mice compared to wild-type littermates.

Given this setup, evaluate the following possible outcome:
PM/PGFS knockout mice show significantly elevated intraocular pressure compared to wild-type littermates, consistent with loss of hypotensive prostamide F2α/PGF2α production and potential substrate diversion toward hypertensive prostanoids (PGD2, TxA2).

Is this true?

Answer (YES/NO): YES